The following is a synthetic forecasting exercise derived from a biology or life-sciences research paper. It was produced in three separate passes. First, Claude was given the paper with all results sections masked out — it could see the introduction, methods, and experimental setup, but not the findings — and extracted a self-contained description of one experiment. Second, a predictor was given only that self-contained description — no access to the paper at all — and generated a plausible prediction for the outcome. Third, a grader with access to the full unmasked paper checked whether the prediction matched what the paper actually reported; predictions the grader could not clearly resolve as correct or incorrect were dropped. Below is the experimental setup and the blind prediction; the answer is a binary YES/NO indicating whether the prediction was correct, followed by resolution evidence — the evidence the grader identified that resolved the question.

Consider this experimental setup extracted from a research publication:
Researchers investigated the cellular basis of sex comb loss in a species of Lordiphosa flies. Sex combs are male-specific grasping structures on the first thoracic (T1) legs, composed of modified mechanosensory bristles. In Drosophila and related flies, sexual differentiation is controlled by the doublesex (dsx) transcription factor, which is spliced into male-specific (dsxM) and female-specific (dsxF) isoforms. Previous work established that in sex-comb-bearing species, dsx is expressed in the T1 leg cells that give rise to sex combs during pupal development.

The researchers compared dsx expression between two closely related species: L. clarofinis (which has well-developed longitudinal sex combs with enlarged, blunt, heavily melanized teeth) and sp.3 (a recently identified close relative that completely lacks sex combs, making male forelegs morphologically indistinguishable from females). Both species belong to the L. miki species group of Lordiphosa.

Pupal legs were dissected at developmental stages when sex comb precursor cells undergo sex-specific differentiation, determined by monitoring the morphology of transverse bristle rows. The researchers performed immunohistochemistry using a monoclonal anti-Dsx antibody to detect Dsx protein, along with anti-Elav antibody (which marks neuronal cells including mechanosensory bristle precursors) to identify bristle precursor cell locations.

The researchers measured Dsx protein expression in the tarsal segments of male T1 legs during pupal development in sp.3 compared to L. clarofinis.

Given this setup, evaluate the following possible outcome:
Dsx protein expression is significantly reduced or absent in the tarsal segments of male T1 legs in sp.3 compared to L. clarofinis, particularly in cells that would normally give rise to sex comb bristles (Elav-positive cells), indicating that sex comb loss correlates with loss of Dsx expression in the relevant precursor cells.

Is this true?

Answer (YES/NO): YES